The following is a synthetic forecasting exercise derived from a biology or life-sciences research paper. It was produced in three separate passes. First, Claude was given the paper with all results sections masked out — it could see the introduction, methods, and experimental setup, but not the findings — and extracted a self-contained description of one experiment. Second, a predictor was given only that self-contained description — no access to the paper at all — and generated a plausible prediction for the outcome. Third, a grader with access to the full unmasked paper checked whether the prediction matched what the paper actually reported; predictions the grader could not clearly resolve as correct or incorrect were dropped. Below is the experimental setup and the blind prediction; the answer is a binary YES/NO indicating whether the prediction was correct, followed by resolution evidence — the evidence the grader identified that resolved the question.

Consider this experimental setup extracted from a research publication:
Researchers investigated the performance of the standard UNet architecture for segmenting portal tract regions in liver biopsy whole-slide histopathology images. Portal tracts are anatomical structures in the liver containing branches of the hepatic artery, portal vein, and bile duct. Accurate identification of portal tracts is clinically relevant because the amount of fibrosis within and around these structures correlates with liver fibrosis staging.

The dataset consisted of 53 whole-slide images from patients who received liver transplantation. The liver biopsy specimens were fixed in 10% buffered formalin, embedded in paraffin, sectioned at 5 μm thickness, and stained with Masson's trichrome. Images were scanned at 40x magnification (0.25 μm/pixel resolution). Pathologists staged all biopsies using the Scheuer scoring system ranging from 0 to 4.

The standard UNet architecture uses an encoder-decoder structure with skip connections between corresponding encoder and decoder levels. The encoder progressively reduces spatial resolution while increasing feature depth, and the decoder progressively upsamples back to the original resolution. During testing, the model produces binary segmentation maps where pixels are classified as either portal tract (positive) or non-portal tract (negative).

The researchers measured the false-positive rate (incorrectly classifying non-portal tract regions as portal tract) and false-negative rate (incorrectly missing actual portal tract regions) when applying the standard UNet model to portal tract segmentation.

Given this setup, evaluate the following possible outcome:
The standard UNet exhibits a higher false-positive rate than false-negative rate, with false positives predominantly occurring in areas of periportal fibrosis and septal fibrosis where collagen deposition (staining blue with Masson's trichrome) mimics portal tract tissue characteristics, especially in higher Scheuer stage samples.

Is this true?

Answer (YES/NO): NO